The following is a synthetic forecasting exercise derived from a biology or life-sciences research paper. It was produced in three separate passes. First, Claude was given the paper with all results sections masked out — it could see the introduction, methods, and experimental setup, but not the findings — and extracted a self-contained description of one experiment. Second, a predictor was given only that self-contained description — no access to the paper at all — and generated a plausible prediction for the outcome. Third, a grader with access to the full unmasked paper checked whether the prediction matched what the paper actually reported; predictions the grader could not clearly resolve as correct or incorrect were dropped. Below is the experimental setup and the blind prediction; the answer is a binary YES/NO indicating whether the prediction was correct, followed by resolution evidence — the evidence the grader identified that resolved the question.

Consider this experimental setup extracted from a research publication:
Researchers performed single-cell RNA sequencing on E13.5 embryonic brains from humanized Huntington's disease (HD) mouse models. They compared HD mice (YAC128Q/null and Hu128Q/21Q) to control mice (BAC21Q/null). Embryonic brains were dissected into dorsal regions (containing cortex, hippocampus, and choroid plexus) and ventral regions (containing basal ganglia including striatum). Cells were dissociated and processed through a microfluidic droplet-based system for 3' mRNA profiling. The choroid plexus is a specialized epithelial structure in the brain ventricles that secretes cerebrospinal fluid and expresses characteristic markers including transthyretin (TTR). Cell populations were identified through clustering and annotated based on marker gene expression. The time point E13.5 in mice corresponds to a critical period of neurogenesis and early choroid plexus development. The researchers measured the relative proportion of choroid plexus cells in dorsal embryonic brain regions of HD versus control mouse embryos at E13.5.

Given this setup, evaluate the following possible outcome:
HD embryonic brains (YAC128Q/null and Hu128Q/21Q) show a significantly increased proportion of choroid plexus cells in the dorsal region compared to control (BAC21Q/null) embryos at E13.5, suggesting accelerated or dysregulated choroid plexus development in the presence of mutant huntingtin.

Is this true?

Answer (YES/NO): YES